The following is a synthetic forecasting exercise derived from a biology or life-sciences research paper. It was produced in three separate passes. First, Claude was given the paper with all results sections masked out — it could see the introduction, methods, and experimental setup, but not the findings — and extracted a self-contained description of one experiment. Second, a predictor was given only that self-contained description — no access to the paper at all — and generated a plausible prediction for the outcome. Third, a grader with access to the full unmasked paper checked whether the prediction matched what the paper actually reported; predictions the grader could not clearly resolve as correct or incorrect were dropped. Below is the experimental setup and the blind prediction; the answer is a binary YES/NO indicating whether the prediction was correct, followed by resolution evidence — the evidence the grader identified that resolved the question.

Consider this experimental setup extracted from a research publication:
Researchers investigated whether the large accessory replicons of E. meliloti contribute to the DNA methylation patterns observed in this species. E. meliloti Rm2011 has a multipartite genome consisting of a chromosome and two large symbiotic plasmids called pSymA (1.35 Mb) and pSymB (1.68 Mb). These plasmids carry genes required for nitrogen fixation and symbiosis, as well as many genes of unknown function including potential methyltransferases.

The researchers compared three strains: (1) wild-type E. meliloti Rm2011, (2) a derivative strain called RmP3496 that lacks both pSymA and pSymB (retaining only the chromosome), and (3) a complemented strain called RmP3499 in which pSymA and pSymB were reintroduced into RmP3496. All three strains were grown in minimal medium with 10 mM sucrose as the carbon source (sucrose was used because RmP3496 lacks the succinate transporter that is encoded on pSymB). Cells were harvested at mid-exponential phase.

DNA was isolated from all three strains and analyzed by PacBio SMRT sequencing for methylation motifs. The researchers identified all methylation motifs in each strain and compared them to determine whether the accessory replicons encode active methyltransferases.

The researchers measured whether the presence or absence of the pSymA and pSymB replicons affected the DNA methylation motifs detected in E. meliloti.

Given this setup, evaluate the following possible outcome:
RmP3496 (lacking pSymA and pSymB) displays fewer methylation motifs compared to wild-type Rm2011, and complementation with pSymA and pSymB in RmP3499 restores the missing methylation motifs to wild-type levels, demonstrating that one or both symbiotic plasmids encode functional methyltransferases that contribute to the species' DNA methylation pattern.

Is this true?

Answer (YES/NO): NO